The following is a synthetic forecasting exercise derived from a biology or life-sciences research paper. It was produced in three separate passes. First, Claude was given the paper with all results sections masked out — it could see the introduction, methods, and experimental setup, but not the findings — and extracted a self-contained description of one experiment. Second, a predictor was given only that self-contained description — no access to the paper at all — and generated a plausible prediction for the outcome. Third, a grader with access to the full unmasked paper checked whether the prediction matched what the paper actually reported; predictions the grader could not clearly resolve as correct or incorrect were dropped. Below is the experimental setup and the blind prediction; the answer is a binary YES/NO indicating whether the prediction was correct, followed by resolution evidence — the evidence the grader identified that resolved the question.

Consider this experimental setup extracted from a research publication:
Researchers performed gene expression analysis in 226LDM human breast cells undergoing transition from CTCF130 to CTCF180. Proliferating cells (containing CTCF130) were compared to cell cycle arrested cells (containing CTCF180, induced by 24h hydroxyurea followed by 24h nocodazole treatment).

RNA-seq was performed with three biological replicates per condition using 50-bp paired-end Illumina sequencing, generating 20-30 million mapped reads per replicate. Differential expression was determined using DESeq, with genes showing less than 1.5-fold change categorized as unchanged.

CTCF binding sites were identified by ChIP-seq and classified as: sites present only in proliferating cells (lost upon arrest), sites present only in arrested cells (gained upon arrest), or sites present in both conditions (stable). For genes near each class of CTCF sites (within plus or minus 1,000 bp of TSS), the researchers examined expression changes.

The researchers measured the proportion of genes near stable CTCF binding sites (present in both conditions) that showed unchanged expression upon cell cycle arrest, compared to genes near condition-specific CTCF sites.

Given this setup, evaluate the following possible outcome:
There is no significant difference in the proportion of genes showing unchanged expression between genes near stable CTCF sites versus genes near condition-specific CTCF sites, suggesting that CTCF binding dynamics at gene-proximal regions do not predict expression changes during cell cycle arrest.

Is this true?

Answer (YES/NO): NO